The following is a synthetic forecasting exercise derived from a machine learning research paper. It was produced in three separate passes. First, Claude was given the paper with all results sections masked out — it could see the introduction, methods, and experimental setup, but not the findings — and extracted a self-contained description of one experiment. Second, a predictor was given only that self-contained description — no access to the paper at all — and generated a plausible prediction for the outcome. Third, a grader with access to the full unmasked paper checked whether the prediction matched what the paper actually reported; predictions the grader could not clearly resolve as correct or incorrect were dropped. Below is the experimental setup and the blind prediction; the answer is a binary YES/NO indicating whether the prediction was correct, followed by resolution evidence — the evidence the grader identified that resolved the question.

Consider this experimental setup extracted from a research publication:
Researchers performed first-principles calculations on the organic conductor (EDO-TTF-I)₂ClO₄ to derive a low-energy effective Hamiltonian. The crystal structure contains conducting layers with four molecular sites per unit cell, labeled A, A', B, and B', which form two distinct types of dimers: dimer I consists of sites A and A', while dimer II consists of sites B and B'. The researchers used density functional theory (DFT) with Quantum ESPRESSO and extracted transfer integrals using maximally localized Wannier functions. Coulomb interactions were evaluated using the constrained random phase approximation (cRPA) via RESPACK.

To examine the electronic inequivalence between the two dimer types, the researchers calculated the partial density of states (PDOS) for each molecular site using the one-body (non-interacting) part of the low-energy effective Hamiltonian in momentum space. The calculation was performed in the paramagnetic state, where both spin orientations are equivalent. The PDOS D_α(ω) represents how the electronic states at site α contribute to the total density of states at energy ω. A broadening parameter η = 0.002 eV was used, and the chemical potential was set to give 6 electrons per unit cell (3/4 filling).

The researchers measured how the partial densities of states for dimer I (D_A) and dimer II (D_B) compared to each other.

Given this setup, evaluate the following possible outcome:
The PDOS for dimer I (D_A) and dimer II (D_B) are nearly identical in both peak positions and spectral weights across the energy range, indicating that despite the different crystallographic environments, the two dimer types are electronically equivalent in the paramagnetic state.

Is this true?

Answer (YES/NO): NO